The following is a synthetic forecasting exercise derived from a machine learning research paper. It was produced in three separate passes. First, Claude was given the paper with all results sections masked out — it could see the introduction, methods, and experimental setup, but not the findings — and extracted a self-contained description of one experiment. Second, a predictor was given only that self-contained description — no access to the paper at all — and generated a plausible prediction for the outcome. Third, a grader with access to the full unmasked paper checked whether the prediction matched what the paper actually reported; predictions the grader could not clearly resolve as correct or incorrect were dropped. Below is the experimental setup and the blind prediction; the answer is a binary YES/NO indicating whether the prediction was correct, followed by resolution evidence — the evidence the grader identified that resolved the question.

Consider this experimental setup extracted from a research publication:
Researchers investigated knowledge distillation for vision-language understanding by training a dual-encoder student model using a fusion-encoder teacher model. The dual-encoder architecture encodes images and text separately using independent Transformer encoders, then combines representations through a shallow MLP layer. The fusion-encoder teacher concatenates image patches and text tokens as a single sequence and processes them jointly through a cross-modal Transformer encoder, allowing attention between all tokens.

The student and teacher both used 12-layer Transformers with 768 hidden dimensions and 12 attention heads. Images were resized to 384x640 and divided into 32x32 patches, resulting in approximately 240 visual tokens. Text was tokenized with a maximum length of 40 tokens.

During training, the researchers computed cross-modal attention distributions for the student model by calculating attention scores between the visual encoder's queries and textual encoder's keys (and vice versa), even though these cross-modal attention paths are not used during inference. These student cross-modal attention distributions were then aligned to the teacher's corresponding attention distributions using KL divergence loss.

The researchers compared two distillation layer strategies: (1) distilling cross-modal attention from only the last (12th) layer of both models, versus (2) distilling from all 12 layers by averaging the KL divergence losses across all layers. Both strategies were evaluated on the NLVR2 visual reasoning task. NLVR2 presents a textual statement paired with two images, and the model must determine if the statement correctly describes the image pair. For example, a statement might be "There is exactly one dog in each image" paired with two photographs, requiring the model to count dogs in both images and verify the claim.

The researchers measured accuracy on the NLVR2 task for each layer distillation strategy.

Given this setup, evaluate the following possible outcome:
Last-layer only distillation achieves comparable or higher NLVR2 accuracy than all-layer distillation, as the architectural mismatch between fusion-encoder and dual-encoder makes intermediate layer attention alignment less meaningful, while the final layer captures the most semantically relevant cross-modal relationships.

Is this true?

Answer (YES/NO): YES